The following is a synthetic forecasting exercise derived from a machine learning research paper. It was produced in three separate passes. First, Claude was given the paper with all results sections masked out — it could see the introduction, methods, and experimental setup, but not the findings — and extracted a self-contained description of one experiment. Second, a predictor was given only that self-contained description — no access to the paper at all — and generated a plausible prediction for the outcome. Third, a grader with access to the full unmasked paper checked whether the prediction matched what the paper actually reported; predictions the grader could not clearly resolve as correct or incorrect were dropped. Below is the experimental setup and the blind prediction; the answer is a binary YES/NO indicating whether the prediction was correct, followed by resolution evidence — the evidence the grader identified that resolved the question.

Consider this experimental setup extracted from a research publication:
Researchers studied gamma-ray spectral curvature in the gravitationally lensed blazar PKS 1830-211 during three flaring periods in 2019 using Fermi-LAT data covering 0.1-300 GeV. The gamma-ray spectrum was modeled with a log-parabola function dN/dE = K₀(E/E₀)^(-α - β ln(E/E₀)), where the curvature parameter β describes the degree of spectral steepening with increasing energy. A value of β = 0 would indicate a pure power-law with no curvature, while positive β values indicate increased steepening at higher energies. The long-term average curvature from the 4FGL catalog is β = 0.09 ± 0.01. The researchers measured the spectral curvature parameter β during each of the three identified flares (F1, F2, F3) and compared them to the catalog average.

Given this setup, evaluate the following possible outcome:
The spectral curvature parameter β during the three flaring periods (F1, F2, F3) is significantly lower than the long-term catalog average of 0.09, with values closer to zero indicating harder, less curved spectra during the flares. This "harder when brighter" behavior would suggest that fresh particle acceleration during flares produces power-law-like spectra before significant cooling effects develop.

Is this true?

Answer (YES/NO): NO